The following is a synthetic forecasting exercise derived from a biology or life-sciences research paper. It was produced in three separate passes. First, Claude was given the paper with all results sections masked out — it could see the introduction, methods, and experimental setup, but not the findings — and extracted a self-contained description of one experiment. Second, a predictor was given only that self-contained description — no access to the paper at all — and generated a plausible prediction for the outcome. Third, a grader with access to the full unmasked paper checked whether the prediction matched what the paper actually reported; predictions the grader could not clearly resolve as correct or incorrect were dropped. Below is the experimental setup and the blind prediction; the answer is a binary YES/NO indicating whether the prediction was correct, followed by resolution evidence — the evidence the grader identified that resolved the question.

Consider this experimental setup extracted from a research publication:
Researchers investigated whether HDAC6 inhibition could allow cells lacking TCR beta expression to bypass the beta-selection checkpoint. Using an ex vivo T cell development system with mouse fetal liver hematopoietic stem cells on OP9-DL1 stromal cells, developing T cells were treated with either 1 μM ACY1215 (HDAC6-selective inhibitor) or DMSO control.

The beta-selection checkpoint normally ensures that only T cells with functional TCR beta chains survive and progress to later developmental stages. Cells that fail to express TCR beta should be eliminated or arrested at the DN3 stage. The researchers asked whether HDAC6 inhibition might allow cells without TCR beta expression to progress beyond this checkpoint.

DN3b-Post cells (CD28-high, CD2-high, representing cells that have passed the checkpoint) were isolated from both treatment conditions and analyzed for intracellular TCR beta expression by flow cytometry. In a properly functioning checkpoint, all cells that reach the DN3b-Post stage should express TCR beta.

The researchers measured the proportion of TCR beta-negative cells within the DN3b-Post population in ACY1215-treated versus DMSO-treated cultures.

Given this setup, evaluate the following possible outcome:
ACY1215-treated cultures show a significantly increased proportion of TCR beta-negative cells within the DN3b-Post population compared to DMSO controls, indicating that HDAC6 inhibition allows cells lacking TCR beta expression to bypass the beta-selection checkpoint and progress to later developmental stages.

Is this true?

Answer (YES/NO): NO